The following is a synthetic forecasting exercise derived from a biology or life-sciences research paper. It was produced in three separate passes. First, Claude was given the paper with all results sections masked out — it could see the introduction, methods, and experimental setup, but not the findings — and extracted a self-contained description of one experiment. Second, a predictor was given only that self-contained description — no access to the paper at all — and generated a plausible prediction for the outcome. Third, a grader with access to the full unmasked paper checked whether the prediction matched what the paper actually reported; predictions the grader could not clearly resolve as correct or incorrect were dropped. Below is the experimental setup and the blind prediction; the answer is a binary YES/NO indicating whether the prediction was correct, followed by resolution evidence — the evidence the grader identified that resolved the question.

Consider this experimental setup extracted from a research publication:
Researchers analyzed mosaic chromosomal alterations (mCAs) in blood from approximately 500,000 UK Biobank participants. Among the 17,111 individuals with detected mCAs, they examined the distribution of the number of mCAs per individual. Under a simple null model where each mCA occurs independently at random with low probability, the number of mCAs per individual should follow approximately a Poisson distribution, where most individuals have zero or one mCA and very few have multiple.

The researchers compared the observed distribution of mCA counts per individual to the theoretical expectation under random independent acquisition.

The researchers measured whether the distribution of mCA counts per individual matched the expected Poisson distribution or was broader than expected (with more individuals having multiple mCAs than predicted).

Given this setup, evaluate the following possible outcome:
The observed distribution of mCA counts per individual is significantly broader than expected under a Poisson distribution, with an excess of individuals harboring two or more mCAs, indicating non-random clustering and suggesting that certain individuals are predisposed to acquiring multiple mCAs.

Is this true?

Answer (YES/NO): YES